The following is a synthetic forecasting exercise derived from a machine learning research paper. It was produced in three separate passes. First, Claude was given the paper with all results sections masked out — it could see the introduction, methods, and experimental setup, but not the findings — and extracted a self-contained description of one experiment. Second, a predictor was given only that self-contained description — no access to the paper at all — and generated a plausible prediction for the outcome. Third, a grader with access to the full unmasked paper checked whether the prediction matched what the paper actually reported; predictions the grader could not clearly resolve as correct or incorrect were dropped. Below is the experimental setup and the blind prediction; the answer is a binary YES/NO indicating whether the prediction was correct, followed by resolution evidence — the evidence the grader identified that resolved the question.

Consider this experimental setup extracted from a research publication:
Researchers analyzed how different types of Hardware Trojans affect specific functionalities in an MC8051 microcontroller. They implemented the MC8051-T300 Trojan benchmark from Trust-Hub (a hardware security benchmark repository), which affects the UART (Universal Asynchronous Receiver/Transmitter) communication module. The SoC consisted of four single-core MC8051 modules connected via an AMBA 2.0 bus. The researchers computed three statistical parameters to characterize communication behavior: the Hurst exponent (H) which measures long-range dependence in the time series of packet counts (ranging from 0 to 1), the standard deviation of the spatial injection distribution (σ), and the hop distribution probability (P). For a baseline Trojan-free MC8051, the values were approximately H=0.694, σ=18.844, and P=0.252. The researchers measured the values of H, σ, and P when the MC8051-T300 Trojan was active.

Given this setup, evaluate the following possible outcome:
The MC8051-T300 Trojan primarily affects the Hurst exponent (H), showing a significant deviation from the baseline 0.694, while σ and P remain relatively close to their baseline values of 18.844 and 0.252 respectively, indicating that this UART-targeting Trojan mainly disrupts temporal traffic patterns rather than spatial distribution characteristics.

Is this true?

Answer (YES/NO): NO